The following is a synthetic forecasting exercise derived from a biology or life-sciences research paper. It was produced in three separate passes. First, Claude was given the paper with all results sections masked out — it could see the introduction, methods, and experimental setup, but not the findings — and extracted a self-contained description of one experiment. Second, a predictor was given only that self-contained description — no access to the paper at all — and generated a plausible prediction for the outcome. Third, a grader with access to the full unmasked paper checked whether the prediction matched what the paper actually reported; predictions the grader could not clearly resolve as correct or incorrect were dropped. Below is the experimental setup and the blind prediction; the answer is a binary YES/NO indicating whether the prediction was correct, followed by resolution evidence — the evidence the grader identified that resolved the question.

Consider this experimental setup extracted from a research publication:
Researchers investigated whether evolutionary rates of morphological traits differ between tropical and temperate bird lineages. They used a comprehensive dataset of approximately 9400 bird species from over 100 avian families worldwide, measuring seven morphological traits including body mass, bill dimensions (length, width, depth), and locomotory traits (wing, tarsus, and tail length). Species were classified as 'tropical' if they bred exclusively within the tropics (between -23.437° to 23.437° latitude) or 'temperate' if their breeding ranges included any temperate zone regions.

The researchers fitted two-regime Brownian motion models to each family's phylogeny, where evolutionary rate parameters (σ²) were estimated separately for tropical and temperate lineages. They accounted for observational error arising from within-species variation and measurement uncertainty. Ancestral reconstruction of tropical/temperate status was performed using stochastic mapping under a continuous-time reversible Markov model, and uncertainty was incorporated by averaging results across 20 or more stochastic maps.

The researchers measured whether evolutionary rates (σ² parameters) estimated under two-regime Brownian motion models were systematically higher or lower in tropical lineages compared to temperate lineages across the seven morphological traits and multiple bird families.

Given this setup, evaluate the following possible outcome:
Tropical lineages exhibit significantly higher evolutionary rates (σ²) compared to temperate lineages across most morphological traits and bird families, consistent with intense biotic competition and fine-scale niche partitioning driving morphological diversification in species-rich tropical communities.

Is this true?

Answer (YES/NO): NO